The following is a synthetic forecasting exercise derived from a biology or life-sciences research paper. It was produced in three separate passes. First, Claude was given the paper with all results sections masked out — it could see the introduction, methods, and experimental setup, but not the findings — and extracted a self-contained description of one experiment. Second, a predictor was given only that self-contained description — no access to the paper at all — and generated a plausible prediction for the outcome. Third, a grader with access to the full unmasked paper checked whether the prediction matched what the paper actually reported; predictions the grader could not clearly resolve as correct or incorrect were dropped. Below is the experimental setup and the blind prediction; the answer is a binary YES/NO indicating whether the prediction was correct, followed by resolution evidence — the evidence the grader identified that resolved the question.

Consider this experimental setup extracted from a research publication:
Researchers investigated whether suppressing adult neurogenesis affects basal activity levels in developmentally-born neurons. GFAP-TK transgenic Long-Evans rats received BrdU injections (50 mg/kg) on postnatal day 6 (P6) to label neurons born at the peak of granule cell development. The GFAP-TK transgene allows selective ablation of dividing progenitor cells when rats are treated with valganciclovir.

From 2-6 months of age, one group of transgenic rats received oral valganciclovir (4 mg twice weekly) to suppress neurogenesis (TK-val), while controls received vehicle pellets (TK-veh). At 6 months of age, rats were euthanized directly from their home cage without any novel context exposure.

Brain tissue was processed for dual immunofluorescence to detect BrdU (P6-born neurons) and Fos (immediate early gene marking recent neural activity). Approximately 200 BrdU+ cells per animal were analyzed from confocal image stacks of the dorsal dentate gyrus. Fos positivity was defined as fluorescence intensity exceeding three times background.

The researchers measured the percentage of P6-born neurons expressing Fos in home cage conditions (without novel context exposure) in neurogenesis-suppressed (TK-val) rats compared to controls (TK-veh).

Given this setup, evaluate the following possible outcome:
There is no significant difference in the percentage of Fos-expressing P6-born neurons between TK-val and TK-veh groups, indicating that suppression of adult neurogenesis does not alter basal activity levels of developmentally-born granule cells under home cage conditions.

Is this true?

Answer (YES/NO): YES